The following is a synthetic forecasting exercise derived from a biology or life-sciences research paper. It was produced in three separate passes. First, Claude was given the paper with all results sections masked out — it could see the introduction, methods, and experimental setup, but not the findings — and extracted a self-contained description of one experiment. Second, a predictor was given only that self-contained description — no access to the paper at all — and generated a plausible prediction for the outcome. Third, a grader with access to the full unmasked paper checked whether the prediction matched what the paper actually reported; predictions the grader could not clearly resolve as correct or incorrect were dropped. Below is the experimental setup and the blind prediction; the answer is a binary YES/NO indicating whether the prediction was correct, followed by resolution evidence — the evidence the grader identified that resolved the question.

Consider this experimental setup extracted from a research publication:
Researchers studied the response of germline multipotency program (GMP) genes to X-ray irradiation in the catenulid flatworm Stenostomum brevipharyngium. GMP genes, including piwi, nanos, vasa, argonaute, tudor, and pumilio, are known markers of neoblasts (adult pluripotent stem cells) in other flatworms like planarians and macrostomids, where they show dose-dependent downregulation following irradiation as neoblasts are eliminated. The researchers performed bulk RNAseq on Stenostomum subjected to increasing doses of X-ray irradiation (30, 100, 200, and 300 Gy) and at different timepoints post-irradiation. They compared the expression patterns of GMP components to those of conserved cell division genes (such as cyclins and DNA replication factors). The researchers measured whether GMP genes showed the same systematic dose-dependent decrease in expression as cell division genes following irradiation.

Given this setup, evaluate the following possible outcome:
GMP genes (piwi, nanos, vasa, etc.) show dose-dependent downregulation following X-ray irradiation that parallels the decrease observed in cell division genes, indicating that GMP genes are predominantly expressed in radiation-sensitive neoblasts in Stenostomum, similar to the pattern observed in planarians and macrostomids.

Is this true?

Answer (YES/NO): NO